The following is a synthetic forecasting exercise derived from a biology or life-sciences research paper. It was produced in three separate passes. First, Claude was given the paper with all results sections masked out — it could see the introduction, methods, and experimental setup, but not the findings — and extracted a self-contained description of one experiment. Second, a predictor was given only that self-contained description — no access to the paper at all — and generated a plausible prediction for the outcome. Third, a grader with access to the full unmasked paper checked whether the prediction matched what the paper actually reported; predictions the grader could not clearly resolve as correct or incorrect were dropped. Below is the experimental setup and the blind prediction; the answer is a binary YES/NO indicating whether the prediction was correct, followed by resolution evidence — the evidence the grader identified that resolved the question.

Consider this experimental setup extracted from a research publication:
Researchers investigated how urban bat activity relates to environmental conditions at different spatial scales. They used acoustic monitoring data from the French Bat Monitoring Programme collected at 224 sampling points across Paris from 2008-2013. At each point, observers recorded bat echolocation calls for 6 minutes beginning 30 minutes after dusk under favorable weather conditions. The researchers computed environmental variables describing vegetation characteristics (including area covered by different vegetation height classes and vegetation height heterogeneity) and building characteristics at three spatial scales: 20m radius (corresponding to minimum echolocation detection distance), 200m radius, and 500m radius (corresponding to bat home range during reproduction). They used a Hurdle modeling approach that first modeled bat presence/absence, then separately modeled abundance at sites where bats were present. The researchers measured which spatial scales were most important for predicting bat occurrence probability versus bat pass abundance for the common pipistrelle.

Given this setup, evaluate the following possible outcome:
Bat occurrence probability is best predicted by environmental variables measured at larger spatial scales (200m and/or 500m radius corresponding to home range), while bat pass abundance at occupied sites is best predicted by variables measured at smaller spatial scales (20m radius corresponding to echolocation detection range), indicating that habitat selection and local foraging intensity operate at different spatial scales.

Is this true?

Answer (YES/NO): YES